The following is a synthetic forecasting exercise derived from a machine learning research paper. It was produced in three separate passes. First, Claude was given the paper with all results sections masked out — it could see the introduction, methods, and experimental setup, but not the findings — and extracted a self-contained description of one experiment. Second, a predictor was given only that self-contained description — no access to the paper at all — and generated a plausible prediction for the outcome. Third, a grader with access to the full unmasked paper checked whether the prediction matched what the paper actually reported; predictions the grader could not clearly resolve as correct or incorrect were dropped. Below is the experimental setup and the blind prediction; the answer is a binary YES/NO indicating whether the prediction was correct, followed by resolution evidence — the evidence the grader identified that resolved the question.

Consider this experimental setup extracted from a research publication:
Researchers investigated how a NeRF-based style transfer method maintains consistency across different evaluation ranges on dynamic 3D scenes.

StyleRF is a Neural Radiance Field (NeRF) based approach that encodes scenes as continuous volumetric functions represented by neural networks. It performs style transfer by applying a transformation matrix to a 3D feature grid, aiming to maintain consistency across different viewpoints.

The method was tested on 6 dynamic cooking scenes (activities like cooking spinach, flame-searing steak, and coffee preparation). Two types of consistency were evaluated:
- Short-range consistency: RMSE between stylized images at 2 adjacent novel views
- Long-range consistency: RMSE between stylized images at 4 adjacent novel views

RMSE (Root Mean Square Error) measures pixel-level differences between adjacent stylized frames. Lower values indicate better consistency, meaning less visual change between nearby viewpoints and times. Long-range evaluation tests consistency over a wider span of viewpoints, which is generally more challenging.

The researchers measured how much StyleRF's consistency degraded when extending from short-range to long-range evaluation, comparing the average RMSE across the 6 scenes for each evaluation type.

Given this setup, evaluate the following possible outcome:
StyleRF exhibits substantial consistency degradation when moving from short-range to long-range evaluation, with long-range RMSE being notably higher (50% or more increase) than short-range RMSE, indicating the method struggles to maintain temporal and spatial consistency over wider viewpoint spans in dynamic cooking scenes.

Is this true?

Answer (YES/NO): NO